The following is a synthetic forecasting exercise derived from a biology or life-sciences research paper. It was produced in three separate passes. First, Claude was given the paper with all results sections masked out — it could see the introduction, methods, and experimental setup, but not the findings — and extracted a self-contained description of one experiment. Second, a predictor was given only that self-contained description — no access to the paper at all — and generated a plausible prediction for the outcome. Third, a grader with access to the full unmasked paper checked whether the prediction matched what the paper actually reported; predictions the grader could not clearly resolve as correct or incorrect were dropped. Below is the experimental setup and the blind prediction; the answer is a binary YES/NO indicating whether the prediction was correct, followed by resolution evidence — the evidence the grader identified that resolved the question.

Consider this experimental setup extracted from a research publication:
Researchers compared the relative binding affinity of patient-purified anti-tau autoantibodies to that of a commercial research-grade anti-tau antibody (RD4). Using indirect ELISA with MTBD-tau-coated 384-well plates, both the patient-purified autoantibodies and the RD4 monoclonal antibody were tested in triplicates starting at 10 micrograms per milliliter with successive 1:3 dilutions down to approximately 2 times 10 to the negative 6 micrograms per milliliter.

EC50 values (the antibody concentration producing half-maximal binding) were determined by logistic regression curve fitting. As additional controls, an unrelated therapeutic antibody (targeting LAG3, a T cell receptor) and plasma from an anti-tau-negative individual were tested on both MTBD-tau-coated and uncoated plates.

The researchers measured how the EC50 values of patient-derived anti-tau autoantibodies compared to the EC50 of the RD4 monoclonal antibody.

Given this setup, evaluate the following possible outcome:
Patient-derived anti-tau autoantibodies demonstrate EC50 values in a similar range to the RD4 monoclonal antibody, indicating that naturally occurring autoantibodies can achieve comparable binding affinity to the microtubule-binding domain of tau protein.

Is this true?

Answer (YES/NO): NO